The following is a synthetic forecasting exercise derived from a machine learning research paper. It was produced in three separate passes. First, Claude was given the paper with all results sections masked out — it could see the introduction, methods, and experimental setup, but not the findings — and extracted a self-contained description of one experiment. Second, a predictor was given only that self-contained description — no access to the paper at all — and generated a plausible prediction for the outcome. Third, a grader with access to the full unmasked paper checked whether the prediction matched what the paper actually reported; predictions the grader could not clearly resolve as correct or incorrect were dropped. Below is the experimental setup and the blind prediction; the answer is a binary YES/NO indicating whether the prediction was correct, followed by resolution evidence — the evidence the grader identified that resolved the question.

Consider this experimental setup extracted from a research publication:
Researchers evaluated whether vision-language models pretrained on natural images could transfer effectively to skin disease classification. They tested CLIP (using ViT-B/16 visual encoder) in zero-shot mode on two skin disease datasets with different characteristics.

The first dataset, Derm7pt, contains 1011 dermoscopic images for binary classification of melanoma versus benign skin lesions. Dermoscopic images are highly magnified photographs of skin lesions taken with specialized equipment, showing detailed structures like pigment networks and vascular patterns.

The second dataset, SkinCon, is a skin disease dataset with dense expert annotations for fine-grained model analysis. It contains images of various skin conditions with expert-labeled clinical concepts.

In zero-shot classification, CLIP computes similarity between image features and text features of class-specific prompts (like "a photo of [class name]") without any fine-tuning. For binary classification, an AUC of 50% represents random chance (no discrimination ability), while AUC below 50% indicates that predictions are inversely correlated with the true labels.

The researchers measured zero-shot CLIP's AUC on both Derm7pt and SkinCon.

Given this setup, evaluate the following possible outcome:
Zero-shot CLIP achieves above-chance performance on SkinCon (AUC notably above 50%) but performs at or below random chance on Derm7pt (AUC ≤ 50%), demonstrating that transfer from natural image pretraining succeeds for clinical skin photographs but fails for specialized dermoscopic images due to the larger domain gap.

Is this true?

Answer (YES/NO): NO